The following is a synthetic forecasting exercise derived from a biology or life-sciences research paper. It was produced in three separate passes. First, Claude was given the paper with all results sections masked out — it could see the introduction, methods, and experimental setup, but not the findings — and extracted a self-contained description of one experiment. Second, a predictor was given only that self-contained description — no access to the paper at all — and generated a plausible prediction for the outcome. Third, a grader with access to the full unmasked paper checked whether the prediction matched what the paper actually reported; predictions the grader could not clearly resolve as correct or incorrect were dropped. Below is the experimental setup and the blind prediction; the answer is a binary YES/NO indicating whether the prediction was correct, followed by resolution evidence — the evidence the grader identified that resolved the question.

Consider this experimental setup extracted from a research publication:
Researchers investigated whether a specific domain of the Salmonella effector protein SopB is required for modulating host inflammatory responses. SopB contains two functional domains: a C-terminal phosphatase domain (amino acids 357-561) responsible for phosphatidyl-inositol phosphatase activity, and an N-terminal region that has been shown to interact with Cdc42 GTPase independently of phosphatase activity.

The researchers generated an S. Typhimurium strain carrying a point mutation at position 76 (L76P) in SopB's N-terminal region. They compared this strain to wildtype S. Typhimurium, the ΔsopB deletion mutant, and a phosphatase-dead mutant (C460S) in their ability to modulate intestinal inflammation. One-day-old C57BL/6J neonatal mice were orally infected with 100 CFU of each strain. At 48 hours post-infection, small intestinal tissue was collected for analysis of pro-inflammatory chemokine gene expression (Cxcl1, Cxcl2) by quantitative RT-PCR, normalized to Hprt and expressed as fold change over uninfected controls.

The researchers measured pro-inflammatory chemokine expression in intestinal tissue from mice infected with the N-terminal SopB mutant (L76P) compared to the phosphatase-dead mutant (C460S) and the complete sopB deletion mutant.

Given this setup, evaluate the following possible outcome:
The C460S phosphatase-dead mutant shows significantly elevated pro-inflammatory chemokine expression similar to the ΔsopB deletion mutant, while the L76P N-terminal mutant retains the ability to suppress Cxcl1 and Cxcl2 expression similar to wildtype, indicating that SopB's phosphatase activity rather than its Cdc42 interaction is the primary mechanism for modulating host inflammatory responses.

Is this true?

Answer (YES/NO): NO